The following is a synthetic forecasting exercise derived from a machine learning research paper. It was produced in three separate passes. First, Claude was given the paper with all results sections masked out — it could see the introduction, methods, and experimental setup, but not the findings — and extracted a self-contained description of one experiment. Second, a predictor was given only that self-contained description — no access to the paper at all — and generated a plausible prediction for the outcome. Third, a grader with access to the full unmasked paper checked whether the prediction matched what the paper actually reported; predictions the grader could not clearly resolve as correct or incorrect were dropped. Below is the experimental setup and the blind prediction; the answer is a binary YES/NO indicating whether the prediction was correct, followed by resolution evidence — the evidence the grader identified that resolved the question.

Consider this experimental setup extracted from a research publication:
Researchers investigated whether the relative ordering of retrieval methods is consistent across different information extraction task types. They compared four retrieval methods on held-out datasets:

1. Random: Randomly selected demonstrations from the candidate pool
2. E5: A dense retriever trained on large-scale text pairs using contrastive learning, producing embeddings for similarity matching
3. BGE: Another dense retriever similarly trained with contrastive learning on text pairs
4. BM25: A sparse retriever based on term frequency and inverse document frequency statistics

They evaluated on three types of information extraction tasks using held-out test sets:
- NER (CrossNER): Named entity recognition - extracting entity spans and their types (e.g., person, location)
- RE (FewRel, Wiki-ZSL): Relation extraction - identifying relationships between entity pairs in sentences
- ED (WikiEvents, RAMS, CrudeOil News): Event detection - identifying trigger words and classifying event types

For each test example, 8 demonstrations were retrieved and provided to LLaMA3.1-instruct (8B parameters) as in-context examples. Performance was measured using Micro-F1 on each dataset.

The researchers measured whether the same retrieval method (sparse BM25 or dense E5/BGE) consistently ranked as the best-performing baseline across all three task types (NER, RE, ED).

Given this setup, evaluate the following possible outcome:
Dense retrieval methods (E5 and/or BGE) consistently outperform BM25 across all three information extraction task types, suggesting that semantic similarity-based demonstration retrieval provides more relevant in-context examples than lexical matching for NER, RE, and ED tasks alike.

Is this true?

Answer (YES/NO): NO